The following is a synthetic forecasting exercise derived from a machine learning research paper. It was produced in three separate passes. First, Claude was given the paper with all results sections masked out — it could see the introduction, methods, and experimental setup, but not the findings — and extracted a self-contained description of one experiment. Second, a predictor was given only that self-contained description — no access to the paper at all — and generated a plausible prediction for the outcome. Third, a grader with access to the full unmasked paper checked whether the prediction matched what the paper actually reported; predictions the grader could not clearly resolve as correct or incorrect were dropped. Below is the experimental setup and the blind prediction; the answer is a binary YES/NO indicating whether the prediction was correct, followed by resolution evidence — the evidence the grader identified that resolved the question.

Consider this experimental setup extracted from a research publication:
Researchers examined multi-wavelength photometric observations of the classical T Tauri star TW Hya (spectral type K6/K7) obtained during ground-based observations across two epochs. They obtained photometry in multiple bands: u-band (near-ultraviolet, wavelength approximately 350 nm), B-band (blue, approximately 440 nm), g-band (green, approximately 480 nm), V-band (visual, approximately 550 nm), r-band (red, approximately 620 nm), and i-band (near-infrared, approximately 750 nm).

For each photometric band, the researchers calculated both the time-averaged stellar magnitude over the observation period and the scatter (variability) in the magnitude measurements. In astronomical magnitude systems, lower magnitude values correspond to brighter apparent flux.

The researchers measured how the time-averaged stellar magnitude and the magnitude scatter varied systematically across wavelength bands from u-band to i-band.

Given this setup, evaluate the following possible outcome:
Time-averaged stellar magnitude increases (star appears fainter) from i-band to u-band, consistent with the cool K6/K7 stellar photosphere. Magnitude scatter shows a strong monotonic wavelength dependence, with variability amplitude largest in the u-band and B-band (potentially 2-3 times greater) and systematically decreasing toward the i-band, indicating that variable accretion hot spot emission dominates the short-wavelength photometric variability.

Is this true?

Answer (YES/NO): YES